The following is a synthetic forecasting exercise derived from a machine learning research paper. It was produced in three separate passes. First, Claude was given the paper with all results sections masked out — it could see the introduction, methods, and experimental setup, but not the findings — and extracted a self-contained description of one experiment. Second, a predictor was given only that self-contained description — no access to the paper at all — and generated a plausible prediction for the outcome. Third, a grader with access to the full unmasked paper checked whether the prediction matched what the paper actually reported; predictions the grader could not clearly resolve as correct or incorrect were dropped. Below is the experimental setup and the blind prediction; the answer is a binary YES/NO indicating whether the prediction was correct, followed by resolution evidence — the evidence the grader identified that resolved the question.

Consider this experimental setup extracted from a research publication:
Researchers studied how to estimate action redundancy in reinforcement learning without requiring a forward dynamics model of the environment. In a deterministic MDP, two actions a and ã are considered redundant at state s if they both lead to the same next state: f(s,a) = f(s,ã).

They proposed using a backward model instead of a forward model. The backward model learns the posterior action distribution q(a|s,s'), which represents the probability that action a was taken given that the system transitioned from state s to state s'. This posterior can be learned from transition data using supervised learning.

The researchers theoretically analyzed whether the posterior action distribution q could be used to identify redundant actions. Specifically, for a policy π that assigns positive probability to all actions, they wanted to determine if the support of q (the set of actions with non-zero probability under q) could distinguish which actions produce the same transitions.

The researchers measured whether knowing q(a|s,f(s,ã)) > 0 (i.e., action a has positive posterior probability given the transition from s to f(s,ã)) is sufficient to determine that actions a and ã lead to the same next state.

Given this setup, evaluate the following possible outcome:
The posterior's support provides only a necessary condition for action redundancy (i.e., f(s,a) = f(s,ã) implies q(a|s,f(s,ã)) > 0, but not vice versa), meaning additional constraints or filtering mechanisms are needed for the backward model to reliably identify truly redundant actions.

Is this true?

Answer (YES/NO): NO